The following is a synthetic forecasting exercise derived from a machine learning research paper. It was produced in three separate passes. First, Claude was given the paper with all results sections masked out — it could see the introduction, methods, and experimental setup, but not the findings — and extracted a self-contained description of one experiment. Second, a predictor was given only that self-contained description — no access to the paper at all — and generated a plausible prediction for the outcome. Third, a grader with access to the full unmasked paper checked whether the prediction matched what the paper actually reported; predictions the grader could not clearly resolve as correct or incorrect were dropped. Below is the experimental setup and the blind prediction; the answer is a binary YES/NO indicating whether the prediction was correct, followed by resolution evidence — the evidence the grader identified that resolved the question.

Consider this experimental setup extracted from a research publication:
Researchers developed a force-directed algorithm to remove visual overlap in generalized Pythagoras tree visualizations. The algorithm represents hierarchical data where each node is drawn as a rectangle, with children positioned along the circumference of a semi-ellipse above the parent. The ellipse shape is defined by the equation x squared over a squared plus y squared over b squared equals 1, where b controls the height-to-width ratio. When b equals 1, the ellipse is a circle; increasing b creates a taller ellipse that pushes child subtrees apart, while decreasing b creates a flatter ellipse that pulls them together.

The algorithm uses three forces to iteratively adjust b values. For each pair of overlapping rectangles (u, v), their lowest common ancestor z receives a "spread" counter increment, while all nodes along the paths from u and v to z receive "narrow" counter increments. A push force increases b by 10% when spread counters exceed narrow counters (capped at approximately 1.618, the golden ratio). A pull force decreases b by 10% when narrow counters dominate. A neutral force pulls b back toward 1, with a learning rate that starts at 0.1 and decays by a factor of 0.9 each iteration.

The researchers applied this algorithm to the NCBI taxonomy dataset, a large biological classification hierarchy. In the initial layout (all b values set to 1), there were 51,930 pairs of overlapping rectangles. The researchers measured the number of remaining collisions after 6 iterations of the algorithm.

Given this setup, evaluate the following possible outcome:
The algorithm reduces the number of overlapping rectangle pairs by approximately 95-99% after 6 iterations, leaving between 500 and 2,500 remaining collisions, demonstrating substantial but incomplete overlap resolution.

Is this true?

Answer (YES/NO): NO